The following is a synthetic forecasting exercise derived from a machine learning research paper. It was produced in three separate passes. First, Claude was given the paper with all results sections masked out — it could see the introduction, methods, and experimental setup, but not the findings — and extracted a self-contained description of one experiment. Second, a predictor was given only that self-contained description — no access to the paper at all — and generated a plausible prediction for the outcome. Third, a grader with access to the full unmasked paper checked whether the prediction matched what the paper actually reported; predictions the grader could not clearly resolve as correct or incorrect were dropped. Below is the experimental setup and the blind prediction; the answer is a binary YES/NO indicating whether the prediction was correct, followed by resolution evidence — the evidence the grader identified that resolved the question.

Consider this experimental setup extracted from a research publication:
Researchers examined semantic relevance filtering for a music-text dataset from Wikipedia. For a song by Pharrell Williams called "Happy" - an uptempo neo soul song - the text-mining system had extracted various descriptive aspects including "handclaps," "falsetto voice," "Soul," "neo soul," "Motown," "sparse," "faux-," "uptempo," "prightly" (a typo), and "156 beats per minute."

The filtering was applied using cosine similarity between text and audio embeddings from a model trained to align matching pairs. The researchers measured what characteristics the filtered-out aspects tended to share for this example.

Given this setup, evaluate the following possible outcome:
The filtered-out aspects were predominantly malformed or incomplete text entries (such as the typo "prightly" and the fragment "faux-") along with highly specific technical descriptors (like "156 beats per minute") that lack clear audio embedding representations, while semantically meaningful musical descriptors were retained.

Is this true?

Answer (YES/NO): NO